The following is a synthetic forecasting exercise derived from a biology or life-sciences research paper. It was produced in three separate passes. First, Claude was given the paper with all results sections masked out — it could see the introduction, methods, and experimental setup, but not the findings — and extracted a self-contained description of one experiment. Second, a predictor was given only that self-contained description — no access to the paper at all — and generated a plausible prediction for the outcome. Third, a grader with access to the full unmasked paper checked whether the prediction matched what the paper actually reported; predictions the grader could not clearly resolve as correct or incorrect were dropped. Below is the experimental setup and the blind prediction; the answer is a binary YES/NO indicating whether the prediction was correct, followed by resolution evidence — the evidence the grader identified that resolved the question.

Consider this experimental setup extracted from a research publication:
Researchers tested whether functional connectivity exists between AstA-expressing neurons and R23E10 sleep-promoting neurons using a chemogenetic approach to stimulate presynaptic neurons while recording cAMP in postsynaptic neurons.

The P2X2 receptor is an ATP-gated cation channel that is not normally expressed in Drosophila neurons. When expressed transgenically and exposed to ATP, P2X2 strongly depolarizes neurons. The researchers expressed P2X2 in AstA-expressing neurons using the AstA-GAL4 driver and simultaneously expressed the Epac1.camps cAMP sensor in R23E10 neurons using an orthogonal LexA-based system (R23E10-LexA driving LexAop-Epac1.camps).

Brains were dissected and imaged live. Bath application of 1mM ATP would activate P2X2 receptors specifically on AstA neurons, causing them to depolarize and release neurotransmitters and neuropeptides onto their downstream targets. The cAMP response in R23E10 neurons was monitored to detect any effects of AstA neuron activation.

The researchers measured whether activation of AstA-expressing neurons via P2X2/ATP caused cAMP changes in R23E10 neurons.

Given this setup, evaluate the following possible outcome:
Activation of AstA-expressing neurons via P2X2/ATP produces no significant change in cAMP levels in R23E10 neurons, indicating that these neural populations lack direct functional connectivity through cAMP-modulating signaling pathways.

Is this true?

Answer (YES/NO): NO